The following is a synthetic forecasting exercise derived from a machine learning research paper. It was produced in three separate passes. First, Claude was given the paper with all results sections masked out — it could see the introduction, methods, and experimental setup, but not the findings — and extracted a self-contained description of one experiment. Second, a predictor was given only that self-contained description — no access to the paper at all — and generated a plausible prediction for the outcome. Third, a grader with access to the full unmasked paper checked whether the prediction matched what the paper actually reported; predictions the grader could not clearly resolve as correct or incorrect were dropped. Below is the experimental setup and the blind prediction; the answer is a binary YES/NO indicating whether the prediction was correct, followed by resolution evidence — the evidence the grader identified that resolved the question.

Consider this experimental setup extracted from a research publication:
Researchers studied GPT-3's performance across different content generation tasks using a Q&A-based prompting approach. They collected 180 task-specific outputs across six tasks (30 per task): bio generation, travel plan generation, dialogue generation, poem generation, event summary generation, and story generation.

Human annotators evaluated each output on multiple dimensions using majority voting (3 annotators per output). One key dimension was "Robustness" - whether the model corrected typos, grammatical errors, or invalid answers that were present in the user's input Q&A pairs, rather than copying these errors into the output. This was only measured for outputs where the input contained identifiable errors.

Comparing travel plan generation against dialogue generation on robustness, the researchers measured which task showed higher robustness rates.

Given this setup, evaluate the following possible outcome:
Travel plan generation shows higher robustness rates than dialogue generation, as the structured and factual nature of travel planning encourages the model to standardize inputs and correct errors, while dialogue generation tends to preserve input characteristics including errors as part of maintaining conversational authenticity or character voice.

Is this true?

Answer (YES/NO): NO